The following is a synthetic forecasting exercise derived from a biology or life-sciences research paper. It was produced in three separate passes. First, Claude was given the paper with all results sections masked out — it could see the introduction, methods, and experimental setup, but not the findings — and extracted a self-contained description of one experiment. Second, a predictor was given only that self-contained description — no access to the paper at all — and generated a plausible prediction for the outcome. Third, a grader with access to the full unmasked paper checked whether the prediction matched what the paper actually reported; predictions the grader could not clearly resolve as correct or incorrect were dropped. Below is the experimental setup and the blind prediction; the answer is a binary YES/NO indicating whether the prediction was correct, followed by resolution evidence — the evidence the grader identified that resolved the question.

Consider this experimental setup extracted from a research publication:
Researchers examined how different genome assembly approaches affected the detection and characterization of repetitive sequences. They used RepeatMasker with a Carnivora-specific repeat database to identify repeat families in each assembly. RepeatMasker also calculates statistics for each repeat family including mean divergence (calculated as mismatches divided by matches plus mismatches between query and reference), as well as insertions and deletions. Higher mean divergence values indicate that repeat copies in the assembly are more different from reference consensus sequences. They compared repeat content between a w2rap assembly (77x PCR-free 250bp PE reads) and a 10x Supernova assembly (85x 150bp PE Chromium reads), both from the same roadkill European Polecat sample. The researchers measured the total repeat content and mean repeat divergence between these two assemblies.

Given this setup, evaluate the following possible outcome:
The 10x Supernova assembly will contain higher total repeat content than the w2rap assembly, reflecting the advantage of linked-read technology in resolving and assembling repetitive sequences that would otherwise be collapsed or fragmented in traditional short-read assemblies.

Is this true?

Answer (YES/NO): YES